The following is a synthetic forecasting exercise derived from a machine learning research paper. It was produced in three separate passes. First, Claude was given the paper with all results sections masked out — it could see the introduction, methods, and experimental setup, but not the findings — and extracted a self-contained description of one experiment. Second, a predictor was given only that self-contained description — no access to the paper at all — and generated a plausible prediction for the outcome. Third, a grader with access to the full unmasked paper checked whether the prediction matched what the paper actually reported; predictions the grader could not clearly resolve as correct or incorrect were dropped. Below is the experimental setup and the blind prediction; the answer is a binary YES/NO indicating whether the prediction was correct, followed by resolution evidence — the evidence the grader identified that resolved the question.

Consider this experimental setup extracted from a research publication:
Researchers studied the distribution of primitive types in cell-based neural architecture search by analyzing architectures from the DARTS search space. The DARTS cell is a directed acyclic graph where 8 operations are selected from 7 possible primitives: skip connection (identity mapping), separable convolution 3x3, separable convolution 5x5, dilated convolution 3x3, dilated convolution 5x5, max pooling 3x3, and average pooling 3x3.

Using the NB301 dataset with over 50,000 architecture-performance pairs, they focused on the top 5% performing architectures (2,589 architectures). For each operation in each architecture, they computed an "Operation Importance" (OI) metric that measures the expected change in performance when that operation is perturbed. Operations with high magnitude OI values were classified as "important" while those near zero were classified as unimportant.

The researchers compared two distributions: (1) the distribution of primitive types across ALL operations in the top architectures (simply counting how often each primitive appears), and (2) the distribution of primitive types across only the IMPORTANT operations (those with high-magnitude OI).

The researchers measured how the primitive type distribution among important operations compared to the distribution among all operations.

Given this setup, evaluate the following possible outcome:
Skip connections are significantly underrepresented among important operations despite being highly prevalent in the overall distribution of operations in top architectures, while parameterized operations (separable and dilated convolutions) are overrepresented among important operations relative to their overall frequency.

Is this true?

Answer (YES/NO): NO